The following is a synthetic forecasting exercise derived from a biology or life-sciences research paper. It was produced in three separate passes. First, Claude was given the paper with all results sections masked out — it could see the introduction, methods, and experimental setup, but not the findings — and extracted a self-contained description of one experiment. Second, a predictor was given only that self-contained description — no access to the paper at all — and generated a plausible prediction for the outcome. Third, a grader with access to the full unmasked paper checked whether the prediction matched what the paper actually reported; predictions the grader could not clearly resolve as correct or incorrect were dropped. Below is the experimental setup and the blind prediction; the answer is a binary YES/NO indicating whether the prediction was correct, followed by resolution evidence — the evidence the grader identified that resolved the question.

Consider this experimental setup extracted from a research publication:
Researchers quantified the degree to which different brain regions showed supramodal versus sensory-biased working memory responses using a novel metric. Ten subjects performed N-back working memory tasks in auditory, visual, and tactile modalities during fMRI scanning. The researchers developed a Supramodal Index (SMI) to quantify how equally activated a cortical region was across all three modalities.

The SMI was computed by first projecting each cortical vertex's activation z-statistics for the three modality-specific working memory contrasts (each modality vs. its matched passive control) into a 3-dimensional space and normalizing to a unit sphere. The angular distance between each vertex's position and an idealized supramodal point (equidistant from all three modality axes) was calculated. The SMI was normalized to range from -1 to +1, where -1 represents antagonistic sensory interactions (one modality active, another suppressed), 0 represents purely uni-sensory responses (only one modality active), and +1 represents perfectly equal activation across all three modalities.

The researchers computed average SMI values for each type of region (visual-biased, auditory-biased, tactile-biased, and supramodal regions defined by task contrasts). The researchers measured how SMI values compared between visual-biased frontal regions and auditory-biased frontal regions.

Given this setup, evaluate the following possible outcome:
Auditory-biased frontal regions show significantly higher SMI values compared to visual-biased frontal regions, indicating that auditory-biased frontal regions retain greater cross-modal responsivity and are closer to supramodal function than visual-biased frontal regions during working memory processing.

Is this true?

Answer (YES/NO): NO